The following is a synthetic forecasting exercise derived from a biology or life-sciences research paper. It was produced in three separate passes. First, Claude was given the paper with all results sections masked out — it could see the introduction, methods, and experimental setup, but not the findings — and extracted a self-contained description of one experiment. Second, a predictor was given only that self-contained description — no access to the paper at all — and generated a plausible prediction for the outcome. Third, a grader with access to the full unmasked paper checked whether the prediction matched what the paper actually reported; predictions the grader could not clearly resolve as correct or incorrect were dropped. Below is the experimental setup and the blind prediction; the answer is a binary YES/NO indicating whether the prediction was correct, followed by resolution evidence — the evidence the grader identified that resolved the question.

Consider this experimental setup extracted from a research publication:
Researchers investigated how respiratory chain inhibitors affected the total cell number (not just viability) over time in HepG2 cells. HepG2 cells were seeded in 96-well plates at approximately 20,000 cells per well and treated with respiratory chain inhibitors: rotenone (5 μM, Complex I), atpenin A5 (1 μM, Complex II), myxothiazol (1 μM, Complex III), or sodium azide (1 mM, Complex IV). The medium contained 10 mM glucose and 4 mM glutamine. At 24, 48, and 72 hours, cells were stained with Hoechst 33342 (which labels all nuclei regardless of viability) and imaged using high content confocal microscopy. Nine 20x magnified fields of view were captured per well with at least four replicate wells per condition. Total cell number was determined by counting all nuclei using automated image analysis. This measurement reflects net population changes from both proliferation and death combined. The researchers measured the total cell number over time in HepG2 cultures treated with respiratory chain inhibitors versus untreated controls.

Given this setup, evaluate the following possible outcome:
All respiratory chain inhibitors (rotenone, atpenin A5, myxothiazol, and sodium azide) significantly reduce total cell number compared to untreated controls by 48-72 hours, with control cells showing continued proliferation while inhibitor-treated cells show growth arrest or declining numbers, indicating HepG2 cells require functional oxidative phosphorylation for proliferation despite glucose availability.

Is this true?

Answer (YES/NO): NO